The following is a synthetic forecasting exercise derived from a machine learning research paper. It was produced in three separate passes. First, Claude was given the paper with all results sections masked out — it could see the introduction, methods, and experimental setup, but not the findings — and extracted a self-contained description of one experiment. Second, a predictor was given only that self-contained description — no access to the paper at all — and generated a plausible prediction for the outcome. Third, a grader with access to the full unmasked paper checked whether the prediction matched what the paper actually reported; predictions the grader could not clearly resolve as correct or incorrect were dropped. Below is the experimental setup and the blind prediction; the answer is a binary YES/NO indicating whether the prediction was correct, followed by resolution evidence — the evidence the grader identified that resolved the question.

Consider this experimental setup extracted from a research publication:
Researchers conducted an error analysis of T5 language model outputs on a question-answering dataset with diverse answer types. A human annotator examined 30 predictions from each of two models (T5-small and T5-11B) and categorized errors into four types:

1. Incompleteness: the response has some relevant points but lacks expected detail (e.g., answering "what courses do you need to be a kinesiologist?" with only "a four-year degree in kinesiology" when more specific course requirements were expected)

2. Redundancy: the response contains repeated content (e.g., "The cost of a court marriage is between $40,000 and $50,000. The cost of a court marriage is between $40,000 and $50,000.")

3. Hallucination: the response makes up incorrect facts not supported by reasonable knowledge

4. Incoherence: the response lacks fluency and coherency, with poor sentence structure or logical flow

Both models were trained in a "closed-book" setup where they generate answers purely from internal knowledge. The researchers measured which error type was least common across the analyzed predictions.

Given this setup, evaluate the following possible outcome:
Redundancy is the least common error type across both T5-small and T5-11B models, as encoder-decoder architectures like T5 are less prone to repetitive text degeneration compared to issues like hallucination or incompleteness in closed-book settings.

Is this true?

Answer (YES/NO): NO